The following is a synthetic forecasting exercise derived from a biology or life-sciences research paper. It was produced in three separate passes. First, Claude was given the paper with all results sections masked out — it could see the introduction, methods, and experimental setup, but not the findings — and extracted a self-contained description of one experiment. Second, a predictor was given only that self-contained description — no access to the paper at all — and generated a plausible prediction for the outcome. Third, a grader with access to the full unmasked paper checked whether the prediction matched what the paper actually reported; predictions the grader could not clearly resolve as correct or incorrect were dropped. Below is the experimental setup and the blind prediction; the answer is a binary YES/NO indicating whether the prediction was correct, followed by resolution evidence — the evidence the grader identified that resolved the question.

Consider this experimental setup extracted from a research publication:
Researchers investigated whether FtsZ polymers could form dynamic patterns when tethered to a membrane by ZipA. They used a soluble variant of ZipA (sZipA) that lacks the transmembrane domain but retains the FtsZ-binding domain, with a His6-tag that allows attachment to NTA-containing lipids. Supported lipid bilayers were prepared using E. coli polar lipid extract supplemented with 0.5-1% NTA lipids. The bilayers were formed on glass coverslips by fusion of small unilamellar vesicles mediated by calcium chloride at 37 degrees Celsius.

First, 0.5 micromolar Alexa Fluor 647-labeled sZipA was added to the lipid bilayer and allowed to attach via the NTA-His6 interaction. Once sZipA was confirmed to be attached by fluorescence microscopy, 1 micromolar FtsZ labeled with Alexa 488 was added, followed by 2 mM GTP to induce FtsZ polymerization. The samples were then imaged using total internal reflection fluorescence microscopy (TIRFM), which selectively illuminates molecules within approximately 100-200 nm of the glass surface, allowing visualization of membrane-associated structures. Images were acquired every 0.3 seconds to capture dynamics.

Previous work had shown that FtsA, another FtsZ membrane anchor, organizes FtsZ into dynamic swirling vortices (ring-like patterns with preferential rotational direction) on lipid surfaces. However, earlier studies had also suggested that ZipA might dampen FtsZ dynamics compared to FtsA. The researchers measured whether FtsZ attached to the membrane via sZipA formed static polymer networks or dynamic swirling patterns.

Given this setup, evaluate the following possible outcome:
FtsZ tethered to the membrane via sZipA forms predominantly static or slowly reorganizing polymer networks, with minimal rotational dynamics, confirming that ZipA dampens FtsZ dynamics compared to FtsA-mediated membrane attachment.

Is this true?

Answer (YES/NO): NO